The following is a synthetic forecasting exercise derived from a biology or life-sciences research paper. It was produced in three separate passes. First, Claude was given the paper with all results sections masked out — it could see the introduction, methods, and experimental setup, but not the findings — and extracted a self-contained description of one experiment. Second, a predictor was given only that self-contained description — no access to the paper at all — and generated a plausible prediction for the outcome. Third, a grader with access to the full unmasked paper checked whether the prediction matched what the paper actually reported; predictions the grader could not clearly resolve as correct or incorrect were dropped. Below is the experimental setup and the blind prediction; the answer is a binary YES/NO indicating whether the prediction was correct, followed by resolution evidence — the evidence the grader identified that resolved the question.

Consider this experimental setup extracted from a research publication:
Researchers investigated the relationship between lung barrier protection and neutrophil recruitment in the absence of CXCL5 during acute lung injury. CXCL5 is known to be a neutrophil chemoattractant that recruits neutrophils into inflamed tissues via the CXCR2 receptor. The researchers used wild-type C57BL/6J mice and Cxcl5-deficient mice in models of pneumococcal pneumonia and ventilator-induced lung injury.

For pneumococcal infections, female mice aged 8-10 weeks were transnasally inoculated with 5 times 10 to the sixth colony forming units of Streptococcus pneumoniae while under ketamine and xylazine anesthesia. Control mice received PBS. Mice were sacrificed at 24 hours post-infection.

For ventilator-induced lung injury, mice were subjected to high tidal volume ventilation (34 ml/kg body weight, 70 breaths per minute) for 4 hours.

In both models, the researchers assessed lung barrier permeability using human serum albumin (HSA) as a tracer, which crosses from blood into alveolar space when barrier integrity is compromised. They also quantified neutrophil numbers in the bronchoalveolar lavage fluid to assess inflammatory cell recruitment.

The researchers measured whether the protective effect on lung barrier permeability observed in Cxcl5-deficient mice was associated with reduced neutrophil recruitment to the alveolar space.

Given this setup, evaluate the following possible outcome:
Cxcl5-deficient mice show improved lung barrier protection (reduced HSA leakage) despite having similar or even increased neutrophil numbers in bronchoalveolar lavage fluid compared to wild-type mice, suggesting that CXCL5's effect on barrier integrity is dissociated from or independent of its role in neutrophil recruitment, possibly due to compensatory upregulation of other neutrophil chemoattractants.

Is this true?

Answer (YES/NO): NO